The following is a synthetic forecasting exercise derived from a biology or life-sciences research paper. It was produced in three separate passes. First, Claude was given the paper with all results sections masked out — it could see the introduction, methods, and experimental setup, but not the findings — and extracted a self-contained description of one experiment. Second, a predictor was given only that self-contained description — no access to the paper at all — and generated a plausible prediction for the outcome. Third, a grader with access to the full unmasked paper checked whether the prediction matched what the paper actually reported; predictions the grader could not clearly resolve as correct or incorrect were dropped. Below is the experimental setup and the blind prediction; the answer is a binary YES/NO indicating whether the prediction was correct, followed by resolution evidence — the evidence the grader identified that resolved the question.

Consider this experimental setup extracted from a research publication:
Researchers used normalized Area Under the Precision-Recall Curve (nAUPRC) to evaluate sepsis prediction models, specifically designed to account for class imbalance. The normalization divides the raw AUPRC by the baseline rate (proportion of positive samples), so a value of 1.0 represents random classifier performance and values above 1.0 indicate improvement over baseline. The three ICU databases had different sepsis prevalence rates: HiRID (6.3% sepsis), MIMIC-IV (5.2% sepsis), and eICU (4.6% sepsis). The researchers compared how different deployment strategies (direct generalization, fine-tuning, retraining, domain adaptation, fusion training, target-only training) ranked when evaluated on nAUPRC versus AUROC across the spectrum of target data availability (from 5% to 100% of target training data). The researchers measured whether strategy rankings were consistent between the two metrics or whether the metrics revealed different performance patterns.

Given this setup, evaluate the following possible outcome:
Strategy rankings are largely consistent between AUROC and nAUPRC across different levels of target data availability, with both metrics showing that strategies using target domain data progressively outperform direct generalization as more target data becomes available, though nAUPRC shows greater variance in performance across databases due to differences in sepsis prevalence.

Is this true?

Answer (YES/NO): NO